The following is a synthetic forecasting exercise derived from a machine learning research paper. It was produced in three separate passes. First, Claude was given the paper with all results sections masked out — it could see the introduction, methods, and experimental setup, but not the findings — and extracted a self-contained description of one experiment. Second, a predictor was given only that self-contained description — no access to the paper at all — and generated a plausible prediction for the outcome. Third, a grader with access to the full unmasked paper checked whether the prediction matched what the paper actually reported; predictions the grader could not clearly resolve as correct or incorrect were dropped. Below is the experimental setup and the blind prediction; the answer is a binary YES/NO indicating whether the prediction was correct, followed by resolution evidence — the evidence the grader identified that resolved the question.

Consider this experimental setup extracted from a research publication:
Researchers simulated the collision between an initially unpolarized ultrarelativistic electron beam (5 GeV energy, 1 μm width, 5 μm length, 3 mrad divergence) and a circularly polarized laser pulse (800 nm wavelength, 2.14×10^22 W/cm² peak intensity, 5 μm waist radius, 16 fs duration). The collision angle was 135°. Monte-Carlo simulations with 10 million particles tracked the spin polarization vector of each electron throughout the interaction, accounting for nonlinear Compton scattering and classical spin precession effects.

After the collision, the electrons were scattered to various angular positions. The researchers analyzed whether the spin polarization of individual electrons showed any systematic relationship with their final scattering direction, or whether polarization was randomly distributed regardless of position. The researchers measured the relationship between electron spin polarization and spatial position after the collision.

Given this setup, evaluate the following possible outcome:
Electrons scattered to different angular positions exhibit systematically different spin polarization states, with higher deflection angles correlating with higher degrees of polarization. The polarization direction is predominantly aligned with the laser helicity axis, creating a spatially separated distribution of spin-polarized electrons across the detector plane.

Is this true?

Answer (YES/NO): NO